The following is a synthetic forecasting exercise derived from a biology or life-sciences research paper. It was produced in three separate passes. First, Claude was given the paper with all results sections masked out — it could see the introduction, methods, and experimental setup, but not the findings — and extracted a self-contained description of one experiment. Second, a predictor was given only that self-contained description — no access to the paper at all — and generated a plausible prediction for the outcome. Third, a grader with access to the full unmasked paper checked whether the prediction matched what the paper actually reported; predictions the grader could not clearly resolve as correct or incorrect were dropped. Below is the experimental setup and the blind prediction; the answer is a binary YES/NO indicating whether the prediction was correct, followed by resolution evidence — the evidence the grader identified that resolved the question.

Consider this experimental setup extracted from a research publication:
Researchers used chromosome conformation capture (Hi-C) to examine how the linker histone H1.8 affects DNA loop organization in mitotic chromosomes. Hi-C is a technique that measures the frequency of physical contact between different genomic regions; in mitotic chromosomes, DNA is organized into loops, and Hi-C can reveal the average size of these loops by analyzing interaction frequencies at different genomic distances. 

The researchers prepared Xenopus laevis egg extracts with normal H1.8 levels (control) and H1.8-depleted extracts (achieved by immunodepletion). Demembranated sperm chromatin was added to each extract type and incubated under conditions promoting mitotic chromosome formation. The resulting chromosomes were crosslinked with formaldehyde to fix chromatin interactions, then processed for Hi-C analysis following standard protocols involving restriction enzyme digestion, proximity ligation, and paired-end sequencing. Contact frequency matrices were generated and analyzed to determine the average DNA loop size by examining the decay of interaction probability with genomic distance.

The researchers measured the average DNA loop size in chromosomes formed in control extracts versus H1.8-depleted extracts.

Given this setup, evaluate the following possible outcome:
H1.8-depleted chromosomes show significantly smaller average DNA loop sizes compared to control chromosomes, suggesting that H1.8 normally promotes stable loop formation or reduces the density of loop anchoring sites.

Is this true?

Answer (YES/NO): YES